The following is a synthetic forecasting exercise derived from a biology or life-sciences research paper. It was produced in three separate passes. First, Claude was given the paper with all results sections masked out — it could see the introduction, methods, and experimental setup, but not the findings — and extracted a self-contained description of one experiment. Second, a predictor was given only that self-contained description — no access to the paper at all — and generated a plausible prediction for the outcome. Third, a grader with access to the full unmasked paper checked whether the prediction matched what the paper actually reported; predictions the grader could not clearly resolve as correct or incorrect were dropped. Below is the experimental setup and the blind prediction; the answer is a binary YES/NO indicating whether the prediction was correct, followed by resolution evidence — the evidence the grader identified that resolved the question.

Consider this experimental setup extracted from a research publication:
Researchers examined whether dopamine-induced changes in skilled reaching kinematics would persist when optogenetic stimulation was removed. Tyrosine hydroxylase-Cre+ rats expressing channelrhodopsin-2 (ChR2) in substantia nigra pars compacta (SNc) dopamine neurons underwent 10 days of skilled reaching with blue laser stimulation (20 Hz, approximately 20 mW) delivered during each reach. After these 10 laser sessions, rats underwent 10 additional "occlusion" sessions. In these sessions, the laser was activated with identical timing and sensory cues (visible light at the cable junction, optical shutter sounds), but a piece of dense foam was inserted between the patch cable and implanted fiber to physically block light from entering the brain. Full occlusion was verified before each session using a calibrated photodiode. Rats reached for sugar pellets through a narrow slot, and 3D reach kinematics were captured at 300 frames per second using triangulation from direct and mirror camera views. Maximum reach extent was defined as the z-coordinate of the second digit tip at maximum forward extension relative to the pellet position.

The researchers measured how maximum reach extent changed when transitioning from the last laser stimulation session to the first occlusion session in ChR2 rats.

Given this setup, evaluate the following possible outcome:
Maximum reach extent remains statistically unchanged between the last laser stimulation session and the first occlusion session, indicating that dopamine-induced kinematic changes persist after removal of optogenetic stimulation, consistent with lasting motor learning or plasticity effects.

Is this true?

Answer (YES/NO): NO